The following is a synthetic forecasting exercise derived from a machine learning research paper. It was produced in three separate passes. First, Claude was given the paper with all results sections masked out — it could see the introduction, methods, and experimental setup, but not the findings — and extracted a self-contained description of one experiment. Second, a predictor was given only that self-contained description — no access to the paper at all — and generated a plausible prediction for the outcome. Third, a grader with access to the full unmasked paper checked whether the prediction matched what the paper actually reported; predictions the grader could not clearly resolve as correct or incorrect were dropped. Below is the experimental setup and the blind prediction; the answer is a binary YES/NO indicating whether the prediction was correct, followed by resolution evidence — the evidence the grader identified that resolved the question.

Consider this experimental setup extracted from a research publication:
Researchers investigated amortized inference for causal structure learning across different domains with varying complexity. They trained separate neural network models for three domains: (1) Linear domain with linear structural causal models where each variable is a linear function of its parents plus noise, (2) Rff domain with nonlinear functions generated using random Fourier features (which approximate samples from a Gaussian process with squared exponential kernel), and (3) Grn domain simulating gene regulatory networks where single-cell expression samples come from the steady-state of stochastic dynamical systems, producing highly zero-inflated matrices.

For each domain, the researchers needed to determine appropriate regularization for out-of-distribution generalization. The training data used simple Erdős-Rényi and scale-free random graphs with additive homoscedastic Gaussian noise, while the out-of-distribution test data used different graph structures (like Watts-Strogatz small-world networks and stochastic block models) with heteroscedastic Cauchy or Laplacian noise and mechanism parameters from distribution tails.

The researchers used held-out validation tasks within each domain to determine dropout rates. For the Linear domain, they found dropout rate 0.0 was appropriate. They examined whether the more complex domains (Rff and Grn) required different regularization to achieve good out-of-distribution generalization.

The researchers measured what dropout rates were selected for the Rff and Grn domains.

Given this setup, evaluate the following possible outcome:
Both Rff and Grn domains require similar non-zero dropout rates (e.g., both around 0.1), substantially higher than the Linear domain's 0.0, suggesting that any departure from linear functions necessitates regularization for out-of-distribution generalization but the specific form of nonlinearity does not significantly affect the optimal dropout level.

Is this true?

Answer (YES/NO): NO